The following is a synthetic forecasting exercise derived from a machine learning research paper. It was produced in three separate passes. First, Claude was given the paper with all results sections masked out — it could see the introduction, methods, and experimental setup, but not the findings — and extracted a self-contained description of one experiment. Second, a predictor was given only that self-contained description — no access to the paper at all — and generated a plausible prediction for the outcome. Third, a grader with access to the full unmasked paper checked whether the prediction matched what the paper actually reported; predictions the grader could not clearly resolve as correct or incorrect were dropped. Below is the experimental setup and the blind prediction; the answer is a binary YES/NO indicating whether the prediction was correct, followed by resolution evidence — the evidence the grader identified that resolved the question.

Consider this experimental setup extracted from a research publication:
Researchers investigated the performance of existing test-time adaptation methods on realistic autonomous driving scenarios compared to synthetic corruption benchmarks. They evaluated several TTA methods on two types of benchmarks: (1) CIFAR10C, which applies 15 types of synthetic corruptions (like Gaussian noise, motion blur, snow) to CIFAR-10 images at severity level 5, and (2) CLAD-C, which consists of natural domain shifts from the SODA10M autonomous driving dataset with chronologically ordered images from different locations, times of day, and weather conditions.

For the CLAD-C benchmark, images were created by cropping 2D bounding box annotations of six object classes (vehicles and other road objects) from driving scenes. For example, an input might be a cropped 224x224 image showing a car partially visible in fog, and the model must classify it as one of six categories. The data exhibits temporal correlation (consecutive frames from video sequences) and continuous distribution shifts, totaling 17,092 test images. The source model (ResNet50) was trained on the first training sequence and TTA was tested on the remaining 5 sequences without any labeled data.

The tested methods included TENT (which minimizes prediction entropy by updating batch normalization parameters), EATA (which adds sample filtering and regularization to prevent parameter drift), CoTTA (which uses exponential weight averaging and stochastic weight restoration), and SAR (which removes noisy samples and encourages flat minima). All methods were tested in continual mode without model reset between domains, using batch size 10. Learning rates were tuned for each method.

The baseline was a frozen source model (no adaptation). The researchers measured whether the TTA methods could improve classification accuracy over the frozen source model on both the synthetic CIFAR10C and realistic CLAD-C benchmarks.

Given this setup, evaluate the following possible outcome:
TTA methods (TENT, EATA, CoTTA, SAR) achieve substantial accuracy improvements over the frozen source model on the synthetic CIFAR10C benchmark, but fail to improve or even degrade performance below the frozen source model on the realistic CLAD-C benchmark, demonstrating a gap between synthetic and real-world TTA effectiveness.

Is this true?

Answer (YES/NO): YES